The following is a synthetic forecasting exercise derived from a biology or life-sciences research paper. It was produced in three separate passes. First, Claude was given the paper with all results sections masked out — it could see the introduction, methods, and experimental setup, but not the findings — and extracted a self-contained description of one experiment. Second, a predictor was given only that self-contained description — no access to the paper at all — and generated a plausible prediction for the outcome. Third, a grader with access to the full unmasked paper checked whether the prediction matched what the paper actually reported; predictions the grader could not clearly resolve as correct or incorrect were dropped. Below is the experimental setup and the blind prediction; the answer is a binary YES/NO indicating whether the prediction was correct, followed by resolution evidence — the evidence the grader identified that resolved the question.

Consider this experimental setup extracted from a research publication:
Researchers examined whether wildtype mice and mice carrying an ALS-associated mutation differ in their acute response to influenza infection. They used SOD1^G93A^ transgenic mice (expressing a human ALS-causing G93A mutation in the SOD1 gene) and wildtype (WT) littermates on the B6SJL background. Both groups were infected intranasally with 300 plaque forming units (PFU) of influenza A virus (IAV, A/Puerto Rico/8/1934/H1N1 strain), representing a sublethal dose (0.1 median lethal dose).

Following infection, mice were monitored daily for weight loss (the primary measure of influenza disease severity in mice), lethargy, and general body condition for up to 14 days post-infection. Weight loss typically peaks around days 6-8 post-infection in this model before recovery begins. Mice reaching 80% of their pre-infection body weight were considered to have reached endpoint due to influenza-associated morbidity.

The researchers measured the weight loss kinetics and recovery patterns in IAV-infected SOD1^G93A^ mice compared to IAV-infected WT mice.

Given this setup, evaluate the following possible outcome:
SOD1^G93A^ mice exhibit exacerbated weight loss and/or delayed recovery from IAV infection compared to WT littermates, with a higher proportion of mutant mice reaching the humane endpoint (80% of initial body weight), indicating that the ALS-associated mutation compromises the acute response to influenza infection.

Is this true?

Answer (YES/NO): NO